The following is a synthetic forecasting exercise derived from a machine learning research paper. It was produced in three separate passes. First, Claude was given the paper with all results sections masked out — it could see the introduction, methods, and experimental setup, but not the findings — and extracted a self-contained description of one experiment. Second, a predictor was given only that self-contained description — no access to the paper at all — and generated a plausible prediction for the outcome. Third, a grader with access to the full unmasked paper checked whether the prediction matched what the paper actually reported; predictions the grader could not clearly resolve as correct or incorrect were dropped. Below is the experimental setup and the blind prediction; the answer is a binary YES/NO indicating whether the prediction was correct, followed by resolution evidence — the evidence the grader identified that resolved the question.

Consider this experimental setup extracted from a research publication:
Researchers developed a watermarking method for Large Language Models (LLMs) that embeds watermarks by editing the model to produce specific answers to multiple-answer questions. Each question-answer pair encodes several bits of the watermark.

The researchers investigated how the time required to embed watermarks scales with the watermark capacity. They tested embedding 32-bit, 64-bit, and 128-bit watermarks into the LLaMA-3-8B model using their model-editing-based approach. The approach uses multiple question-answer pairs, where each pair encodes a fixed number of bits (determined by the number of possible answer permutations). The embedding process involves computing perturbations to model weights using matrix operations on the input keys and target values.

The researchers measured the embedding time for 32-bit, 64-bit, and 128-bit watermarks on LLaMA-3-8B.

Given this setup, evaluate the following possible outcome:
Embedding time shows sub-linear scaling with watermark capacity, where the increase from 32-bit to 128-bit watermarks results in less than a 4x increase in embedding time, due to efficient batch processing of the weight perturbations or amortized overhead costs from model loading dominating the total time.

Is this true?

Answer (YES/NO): NO